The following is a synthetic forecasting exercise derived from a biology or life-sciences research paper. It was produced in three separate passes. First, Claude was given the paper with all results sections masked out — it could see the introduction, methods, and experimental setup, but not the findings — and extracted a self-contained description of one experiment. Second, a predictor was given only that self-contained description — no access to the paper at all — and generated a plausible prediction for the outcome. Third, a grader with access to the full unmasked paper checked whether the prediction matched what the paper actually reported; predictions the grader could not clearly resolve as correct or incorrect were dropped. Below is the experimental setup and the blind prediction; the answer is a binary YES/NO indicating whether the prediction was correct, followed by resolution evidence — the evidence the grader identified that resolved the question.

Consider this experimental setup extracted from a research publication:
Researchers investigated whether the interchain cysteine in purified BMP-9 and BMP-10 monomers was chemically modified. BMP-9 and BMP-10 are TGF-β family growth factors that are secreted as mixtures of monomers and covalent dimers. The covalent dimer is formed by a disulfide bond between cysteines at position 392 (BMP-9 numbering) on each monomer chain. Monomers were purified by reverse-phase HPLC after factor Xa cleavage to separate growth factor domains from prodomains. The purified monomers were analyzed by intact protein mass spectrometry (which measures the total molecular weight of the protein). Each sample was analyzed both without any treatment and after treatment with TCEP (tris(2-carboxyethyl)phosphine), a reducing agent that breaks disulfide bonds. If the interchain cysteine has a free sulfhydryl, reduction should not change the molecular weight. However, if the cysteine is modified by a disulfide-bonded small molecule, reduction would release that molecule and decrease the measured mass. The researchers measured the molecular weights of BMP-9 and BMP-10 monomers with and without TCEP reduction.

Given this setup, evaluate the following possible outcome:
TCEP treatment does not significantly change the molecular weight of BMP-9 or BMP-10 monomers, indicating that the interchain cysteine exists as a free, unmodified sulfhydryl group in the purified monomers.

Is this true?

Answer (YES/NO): NO